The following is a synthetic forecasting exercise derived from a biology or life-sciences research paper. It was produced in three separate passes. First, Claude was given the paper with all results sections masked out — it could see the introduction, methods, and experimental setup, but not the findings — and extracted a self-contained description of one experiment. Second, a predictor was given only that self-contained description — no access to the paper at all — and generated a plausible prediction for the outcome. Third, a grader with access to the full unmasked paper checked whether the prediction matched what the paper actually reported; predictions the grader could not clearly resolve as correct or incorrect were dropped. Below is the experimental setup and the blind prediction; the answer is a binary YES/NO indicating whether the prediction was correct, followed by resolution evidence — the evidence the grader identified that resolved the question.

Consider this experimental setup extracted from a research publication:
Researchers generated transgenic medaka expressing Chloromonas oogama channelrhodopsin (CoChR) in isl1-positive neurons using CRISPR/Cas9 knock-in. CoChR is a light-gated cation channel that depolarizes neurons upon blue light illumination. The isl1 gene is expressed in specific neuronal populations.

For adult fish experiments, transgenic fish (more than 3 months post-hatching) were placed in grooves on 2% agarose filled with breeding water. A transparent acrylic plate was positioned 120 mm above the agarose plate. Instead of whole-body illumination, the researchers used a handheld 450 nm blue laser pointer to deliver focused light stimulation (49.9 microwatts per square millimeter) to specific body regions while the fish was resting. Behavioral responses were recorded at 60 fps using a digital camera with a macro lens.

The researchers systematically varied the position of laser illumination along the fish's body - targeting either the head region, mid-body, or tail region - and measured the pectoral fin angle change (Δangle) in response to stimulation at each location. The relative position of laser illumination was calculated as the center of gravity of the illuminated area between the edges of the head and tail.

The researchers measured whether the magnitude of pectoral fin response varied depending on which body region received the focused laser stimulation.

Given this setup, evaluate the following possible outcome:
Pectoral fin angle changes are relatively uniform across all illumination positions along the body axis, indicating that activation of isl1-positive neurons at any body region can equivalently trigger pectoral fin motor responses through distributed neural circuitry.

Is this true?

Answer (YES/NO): NO